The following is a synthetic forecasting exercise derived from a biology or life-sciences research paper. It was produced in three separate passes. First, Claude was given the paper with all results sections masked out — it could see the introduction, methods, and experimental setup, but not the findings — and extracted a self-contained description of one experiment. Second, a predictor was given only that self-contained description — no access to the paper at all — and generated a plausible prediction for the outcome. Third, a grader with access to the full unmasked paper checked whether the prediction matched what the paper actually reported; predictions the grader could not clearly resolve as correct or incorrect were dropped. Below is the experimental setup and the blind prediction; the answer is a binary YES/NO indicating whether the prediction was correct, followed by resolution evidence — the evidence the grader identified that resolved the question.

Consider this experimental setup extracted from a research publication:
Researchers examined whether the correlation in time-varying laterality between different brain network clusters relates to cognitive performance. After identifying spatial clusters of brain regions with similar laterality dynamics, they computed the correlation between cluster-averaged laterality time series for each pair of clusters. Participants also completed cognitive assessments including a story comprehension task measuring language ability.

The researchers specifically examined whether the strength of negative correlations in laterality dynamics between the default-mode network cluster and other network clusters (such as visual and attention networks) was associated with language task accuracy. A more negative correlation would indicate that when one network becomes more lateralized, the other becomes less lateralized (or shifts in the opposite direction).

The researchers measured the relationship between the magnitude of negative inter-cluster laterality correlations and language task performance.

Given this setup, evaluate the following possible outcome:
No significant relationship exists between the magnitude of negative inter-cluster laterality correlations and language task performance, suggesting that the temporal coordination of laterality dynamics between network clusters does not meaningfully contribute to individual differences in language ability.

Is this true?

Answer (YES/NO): YES